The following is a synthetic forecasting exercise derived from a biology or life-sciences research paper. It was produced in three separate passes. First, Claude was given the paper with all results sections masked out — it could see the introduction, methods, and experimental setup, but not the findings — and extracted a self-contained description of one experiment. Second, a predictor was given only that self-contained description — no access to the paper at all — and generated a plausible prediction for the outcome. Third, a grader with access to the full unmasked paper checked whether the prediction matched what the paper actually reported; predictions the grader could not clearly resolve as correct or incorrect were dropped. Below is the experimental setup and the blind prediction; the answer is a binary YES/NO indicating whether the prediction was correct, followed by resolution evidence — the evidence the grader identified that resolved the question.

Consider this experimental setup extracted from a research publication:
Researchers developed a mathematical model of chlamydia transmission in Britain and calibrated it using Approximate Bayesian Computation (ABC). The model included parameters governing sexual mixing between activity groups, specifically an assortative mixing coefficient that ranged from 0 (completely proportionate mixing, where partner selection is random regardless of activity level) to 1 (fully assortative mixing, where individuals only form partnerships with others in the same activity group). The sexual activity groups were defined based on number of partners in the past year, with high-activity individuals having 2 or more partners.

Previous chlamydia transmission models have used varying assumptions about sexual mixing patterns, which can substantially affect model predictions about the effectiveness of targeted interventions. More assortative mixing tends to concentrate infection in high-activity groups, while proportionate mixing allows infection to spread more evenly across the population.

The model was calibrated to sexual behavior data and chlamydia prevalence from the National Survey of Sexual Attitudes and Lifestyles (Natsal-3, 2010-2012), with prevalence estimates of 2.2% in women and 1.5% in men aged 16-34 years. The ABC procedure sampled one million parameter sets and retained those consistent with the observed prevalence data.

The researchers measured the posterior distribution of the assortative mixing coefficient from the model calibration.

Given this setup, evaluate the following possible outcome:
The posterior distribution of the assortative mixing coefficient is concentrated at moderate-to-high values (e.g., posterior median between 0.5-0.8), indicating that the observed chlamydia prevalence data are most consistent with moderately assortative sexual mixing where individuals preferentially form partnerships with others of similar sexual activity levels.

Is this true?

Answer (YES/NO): NO